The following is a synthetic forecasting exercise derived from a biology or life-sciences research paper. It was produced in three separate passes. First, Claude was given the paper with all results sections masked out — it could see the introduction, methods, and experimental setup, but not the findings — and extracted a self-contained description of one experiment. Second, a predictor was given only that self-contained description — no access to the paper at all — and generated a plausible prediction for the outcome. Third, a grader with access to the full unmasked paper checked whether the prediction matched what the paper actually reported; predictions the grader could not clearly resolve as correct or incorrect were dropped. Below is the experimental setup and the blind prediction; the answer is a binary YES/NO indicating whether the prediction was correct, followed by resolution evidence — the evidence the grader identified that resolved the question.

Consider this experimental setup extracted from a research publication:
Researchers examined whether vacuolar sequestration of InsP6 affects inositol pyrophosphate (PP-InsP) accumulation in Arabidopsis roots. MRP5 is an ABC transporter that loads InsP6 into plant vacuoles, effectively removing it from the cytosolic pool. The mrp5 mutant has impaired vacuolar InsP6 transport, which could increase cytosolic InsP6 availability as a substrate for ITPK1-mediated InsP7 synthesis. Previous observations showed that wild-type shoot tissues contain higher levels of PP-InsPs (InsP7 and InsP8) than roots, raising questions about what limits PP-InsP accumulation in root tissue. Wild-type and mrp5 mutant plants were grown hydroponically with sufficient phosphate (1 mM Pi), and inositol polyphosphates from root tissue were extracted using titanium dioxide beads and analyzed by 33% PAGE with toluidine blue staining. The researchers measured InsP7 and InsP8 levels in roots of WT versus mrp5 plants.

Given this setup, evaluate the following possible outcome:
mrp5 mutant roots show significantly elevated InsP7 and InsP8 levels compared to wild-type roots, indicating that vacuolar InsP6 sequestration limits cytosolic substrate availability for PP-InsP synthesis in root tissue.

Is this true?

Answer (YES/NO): YES